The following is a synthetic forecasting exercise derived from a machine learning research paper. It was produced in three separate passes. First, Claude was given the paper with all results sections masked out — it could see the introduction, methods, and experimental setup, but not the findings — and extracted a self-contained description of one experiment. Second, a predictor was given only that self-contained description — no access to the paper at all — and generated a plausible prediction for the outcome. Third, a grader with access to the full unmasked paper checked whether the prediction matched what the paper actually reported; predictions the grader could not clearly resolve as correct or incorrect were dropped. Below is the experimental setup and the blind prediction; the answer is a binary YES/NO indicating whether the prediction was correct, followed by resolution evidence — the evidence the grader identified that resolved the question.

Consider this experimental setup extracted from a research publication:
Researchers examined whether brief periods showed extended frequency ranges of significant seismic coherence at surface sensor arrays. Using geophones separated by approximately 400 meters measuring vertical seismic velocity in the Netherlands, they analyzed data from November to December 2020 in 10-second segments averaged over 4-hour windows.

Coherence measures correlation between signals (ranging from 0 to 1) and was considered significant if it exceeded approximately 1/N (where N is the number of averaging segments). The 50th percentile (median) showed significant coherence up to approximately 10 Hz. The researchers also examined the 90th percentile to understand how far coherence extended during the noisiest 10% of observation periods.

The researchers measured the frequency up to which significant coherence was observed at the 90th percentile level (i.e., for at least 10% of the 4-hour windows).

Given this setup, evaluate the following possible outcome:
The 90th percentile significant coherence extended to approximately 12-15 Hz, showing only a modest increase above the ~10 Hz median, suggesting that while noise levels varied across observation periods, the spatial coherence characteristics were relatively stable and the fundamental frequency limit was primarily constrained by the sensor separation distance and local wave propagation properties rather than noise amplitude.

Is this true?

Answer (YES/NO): NO